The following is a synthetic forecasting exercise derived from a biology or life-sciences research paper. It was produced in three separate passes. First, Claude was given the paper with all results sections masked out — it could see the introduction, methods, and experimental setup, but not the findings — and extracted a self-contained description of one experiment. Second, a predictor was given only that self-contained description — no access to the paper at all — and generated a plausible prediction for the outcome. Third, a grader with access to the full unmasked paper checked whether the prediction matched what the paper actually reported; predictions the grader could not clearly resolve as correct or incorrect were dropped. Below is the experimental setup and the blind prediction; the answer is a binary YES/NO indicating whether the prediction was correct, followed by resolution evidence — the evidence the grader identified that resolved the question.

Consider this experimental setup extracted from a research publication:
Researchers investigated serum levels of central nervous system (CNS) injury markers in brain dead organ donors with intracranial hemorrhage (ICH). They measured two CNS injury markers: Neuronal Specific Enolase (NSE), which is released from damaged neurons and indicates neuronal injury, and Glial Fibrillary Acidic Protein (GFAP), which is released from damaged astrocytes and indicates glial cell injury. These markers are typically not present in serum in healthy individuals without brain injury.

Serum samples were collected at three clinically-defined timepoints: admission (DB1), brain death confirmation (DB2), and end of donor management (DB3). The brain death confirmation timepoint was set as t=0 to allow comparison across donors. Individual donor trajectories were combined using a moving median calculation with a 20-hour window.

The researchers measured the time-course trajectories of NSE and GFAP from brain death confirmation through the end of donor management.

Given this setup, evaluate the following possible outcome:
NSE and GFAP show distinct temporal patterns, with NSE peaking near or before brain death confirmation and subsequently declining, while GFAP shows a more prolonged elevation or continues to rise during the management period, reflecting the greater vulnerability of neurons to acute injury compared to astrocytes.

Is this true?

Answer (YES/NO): NO